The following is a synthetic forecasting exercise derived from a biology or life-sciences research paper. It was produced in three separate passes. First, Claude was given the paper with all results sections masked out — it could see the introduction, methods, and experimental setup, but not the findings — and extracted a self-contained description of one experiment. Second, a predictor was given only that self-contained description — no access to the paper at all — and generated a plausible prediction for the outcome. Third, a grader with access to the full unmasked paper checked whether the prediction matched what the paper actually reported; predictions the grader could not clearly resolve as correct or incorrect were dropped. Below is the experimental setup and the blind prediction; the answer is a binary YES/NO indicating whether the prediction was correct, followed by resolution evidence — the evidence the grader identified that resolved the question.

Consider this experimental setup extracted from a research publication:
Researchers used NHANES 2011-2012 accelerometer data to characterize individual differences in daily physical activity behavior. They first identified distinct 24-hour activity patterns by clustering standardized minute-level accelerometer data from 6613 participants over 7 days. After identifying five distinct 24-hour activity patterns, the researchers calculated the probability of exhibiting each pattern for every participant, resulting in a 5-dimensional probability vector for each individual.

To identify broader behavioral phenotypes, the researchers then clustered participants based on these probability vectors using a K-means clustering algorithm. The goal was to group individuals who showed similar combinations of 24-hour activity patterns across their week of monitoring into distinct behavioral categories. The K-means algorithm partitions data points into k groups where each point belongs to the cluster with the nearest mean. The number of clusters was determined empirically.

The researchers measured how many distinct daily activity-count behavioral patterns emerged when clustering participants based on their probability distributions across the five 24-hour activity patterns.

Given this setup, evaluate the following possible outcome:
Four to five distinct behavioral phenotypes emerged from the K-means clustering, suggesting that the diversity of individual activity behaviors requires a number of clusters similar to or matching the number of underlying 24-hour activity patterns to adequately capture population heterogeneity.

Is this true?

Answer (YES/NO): YES